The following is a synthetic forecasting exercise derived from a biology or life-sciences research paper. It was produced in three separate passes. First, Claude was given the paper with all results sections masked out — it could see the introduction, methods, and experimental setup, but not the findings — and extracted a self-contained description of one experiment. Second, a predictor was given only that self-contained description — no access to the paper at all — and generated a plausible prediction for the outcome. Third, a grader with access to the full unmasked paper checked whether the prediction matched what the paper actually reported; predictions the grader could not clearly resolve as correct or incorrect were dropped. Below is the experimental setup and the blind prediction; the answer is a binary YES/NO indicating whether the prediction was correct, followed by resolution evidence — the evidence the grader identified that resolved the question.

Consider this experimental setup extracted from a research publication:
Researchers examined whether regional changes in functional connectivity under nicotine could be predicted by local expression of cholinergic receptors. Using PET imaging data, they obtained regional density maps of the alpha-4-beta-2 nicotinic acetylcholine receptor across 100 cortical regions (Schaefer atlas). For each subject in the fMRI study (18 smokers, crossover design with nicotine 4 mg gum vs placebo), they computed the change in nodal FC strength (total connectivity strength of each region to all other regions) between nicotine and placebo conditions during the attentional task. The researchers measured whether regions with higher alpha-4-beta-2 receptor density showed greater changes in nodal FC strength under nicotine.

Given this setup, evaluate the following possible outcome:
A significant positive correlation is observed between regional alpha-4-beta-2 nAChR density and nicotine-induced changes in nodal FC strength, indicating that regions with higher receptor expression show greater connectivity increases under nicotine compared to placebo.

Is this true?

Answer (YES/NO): NO